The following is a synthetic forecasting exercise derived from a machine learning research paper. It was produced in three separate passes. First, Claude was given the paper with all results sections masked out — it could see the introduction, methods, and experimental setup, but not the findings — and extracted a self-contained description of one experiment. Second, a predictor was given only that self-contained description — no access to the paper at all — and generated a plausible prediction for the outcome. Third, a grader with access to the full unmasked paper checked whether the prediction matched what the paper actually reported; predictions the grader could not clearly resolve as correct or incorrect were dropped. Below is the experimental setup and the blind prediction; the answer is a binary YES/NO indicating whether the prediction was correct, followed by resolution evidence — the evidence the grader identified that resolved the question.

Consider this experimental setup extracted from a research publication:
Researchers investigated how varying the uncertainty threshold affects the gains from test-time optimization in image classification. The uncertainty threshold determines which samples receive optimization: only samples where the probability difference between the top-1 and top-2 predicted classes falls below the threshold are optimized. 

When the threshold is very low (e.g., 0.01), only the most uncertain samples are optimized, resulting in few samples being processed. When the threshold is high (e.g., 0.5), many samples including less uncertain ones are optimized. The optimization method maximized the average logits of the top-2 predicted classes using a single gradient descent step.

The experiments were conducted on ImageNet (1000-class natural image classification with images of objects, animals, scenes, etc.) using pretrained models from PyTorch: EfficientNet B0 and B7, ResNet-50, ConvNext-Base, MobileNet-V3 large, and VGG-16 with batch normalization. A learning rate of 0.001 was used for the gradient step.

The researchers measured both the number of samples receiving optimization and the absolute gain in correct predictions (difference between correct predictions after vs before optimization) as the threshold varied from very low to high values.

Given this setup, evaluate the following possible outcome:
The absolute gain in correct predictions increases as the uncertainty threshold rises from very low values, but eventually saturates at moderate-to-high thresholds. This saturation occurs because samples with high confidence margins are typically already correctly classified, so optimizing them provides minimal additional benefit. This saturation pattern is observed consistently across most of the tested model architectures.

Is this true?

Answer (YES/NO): NO